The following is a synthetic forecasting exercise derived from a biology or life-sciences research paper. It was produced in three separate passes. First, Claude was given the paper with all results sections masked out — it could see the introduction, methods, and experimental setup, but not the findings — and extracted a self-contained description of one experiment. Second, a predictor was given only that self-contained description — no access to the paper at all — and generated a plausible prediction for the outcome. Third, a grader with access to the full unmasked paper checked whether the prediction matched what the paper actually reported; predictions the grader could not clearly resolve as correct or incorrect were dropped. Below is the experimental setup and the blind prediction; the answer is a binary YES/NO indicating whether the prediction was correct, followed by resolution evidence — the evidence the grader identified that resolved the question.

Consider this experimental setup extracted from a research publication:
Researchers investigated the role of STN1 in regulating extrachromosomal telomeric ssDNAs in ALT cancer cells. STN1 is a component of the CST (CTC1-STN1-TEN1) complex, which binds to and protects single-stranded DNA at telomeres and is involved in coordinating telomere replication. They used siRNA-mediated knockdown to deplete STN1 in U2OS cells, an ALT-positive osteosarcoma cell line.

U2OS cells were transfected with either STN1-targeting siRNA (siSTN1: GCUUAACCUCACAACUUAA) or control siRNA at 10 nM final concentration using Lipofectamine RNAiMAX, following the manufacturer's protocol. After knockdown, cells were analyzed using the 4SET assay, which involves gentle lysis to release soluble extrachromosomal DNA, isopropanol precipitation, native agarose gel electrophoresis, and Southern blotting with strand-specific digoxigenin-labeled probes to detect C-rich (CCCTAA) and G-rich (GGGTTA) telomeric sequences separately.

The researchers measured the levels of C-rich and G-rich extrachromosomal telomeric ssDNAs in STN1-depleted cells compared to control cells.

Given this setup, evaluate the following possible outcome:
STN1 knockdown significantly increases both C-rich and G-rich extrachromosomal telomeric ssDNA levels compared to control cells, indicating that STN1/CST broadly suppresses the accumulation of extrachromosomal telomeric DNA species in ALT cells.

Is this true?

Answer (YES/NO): NO